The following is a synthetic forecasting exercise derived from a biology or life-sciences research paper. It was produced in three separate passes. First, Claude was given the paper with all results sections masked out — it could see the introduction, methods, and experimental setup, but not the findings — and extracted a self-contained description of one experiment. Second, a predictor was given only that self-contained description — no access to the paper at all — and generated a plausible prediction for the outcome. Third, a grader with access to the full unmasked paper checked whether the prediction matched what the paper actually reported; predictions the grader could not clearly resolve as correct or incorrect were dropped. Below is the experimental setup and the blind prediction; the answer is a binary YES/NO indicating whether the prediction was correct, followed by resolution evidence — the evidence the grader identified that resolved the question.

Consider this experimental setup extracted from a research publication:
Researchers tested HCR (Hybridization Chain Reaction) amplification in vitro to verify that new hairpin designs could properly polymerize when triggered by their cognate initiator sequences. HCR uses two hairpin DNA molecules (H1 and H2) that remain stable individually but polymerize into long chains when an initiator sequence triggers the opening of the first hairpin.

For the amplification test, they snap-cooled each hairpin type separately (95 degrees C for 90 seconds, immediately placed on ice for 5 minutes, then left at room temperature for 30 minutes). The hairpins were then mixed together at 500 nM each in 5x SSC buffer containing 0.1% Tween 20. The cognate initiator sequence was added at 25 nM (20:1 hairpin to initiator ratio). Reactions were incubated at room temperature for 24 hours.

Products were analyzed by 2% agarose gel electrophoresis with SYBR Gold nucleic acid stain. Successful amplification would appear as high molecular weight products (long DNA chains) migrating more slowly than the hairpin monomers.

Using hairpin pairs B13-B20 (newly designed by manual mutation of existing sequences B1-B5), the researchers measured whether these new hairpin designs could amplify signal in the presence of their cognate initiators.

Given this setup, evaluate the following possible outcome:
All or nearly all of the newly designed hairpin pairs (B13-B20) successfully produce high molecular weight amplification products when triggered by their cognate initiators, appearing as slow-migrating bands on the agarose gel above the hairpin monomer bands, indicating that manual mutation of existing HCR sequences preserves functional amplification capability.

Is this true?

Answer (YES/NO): NO